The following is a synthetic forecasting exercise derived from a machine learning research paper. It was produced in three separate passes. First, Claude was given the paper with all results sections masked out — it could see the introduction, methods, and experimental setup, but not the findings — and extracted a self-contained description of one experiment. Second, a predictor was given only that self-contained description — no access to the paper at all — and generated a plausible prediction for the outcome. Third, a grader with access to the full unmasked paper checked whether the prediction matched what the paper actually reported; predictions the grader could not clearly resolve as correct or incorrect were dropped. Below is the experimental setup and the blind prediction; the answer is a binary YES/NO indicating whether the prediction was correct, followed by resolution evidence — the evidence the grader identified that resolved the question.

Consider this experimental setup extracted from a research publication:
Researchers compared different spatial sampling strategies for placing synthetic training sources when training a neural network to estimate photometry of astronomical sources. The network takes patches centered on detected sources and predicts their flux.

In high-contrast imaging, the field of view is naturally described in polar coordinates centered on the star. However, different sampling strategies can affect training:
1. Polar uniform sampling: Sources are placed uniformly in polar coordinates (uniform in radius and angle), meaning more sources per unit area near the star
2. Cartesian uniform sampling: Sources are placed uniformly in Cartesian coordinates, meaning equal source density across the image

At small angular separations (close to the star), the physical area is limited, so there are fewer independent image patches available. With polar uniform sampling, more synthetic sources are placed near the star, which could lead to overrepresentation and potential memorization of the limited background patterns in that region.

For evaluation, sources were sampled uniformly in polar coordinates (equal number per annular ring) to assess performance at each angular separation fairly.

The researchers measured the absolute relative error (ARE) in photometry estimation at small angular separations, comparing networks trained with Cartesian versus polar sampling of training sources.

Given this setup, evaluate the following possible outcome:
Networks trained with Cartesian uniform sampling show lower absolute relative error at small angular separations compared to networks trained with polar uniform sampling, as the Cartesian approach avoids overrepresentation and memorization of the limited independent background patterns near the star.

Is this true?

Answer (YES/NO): YES